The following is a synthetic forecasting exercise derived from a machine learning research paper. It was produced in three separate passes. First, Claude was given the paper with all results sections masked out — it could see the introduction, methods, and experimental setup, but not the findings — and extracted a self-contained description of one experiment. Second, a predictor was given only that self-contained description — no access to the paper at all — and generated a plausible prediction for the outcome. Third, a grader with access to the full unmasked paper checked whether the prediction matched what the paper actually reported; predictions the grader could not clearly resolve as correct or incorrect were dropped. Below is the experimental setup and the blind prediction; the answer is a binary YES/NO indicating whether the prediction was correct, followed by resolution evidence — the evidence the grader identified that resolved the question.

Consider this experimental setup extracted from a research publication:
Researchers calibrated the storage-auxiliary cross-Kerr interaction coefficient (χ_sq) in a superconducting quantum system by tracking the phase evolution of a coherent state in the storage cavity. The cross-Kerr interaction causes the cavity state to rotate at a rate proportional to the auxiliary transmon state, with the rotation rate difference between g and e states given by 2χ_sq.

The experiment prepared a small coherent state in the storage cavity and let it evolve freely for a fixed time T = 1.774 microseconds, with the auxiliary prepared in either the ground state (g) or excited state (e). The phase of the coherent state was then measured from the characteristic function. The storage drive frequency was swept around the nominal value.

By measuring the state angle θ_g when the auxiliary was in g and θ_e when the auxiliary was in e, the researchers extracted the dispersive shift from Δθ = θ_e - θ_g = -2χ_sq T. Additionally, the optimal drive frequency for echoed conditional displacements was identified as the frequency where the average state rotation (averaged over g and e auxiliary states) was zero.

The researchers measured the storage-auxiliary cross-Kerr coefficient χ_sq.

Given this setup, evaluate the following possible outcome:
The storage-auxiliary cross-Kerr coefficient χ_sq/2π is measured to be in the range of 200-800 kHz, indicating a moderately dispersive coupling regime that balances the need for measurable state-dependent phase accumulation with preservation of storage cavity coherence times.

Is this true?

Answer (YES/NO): NO